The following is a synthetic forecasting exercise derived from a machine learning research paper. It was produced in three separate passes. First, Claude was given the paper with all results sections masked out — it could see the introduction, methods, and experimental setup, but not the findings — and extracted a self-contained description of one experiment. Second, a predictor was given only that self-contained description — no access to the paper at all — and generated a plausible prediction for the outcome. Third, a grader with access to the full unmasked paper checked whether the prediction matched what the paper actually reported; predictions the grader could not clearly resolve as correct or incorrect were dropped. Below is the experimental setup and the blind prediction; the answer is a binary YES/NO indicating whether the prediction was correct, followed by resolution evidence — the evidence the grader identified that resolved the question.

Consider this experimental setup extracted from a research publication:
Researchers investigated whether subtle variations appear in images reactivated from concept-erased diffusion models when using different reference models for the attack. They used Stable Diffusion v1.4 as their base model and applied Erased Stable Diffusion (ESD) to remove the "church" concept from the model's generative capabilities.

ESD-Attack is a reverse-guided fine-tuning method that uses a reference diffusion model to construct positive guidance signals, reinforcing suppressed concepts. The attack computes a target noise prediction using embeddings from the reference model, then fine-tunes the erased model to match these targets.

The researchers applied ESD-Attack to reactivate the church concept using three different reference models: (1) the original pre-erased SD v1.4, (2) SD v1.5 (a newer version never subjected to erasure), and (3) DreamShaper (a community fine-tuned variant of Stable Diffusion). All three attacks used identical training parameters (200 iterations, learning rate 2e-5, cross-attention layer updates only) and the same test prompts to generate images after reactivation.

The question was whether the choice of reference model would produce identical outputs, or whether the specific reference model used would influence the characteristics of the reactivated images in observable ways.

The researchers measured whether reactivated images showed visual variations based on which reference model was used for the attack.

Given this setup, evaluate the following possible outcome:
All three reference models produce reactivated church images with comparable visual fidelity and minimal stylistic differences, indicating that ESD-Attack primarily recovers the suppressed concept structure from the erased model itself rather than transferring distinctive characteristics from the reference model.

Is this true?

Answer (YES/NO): NO